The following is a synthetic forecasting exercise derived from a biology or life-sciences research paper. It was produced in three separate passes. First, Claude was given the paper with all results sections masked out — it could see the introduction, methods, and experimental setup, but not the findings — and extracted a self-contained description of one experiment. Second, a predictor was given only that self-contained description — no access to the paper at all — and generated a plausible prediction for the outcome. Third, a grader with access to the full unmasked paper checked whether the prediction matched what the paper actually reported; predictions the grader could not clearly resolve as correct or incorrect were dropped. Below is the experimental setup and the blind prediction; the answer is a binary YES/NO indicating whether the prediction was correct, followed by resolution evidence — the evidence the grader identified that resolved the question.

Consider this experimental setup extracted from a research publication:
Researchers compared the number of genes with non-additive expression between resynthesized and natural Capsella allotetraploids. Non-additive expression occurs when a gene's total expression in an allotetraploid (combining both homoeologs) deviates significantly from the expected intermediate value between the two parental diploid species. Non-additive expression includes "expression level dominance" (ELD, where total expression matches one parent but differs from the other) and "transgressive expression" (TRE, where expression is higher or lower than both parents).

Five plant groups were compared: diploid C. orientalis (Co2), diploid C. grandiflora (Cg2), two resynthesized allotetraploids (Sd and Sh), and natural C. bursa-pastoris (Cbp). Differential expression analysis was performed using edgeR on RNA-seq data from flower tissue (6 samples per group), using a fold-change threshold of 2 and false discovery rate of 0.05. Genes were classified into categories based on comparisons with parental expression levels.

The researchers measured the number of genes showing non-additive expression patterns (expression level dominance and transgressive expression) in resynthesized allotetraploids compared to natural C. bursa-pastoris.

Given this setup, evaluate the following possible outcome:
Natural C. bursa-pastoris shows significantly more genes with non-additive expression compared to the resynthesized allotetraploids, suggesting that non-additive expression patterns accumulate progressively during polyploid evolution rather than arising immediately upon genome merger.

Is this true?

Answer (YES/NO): YES